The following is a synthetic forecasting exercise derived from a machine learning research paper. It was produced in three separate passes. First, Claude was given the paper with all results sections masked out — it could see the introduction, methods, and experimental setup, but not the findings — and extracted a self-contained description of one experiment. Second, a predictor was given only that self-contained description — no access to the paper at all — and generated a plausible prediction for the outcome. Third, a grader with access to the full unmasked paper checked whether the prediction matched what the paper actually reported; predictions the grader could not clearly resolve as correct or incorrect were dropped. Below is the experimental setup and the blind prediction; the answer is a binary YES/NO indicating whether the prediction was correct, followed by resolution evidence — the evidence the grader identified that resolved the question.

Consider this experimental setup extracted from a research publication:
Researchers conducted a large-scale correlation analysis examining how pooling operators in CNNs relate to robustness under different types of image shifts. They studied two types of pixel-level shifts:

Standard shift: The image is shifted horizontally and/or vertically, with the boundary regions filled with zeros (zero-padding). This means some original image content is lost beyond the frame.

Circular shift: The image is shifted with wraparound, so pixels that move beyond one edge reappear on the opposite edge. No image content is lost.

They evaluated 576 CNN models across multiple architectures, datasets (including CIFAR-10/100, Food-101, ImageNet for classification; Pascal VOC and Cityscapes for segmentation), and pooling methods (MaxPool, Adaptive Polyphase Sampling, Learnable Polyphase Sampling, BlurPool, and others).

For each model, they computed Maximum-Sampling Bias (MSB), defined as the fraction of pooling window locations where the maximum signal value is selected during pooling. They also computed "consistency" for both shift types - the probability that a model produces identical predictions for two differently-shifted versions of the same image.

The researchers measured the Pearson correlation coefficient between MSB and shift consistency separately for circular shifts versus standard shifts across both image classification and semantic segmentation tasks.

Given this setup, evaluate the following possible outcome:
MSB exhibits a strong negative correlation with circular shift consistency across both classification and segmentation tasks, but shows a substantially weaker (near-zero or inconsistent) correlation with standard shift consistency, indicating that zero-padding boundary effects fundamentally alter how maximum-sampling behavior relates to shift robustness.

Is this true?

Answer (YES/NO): NO